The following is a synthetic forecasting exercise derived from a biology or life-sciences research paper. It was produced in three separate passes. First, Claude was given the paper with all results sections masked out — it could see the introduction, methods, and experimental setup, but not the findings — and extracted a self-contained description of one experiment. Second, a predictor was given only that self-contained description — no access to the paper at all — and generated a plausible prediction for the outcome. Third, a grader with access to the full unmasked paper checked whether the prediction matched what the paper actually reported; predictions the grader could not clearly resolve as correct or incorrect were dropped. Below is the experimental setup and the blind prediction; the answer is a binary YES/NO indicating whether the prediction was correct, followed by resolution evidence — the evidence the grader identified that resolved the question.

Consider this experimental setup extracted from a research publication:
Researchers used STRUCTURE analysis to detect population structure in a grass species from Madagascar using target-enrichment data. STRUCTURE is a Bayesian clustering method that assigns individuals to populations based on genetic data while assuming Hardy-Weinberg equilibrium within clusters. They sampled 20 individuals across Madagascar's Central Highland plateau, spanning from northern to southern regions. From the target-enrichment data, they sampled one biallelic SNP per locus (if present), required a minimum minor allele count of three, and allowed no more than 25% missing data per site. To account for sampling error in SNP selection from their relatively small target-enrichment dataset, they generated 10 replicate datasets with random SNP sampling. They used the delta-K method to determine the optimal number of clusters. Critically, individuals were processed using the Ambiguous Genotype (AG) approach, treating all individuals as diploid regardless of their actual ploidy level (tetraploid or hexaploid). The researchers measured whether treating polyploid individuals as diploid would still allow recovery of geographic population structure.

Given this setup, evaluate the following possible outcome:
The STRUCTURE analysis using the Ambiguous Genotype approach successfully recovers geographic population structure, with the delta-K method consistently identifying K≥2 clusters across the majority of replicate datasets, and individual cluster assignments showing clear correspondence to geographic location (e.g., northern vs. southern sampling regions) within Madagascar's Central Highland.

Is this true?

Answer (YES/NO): NO